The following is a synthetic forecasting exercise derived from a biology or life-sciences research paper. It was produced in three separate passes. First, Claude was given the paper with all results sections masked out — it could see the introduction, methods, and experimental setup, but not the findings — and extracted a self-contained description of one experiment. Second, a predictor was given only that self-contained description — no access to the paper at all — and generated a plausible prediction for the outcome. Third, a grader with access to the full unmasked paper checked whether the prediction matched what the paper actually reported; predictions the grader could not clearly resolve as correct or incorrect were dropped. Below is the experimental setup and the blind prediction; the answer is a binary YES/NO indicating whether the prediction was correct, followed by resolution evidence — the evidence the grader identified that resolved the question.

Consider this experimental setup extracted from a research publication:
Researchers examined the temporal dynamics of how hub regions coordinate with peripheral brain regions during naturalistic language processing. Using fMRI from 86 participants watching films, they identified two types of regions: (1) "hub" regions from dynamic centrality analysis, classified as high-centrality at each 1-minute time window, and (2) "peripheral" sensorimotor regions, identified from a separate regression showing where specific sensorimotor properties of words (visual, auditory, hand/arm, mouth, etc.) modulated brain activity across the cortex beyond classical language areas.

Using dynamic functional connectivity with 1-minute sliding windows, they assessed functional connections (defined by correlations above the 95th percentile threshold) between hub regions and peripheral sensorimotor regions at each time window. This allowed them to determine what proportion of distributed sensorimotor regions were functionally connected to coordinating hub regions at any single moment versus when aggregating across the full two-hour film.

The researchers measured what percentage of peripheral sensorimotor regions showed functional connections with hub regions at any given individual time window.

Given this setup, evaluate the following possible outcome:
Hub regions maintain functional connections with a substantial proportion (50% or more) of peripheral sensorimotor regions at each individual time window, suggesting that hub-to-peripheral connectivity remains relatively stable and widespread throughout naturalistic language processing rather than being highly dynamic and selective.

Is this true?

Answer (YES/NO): NO